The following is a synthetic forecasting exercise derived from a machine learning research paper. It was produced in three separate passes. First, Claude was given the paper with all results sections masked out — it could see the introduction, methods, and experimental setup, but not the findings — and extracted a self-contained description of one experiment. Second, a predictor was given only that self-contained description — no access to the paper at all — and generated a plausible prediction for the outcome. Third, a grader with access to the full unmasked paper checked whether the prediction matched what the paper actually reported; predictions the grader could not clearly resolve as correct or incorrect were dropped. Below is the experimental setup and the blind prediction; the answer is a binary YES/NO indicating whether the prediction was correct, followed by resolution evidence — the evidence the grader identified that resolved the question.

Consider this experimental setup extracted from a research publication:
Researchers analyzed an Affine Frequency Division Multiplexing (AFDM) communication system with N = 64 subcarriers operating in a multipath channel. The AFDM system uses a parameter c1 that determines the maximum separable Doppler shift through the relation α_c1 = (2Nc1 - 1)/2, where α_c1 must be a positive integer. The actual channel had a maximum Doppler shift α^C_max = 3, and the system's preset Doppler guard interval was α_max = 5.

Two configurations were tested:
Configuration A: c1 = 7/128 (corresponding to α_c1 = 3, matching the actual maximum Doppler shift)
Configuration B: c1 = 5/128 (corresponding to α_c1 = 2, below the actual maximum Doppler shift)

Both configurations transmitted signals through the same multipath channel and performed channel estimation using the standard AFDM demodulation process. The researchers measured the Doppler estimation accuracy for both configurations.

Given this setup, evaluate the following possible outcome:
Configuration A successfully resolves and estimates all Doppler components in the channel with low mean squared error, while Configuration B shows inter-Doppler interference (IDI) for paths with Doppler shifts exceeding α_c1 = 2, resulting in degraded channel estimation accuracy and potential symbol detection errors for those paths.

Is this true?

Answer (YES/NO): NO